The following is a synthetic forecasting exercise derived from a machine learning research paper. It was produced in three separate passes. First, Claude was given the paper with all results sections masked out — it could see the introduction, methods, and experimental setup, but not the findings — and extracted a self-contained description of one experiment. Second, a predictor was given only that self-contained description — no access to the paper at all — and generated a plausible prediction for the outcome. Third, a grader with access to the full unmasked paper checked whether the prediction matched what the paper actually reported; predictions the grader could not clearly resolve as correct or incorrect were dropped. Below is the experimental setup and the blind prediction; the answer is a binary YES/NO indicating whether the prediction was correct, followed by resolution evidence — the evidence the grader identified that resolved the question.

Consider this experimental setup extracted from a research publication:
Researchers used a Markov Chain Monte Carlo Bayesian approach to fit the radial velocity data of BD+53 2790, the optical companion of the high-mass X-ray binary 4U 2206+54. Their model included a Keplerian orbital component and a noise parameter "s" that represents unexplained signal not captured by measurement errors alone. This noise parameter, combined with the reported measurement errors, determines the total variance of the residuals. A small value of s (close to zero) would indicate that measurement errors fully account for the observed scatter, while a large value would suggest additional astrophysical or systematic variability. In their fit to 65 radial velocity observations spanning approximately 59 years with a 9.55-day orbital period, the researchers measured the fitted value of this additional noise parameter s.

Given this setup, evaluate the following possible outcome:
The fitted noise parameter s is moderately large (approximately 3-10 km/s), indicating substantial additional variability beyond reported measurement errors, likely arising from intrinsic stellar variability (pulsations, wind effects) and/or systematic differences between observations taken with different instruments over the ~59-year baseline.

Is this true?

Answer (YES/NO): NO